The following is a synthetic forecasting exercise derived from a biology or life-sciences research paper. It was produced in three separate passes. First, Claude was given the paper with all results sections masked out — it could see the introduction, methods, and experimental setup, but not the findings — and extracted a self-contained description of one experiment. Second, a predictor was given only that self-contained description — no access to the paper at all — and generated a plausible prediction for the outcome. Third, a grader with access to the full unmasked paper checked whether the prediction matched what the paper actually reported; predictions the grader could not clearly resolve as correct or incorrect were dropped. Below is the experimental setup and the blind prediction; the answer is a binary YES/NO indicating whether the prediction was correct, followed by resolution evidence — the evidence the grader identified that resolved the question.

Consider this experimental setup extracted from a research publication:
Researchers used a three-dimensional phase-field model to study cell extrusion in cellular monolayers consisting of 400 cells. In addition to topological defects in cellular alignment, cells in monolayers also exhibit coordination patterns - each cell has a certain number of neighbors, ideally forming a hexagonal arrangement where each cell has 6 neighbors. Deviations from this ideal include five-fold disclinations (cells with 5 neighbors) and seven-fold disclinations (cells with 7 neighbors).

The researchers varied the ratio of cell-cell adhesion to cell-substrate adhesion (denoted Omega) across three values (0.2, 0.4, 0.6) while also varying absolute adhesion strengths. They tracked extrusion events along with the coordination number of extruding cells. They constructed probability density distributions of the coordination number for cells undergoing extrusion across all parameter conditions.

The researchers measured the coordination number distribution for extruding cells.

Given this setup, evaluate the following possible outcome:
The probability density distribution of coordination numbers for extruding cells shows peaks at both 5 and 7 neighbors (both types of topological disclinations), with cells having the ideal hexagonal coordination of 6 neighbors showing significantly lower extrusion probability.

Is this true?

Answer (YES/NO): NO